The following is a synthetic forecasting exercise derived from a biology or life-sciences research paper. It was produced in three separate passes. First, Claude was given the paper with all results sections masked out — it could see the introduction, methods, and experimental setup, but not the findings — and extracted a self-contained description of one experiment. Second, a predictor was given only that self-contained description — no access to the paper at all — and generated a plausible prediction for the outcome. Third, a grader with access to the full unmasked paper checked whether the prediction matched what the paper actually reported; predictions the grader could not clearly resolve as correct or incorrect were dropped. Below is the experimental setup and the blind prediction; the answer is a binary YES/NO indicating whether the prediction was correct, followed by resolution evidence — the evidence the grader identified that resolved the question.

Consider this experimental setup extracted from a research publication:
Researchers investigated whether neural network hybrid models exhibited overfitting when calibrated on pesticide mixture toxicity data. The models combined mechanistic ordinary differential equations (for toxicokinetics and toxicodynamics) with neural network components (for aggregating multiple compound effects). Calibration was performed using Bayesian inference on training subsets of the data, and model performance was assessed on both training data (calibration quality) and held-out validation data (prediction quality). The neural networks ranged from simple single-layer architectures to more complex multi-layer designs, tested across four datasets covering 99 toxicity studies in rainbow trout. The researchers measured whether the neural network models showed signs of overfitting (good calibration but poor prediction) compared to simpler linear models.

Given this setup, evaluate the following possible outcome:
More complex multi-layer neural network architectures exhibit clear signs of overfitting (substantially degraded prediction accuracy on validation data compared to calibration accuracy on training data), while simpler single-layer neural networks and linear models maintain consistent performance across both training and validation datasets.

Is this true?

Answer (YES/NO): NO